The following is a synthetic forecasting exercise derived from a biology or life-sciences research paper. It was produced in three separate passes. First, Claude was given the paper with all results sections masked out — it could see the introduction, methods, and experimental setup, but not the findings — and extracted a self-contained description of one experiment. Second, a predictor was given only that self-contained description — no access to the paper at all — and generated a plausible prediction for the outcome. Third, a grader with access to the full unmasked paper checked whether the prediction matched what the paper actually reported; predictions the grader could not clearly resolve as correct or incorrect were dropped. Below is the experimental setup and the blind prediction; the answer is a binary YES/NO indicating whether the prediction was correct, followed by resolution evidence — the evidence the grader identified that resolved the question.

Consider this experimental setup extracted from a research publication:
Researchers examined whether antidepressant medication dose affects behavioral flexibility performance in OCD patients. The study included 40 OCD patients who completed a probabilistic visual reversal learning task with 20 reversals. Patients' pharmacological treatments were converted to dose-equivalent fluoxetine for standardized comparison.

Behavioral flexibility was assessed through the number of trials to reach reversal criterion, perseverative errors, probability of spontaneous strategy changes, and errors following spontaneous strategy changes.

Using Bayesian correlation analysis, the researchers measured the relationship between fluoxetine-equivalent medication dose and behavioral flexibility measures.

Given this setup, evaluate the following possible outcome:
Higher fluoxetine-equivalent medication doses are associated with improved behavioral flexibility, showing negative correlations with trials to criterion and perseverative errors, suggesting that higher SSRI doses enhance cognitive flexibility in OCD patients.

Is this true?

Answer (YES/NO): NO